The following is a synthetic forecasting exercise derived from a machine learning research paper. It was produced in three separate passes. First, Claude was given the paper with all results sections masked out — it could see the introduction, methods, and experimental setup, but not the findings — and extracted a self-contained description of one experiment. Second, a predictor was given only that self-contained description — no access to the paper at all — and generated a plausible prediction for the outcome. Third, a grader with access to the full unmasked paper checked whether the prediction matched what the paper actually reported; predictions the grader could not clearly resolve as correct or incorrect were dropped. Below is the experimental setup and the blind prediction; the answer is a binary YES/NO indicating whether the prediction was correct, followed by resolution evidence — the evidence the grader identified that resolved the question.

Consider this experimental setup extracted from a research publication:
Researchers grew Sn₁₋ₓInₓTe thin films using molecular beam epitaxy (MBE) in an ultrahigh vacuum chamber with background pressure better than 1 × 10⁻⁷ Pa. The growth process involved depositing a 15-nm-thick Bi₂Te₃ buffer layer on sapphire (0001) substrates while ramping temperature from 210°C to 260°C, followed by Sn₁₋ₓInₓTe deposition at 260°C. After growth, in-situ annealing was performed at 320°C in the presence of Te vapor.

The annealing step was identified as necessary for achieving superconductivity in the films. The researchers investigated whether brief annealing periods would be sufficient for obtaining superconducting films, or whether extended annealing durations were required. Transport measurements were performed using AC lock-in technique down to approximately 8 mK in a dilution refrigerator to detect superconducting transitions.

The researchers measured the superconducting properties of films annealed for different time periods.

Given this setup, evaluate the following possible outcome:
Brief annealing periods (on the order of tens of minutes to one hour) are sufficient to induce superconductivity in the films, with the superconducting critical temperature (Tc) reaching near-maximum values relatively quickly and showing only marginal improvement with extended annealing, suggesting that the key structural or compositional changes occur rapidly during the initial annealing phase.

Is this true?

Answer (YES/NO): NO